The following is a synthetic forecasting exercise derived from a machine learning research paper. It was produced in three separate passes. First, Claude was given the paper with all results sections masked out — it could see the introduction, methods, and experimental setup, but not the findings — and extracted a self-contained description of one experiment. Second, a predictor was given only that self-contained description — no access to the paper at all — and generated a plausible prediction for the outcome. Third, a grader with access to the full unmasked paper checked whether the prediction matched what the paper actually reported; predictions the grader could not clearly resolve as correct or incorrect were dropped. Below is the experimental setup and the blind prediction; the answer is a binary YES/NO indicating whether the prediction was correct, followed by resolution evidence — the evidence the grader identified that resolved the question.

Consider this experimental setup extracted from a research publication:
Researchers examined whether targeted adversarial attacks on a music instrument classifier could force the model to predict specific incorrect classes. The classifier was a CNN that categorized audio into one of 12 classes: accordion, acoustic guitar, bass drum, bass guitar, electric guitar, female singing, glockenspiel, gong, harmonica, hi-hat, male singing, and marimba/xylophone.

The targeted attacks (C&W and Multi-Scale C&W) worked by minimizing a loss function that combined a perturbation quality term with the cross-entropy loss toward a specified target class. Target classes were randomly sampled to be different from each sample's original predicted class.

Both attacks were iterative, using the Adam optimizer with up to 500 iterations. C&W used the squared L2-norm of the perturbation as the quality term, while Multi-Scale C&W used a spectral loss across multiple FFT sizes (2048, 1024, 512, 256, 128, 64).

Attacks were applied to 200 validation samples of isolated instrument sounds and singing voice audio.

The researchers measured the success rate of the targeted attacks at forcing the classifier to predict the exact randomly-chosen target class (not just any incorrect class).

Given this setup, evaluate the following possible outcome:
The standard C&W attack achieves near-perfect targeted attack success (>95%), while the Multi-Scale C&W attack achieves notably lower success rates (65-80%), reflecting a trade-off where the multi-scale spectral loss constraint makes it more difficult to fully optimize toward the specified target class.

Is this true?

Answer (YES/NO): NO